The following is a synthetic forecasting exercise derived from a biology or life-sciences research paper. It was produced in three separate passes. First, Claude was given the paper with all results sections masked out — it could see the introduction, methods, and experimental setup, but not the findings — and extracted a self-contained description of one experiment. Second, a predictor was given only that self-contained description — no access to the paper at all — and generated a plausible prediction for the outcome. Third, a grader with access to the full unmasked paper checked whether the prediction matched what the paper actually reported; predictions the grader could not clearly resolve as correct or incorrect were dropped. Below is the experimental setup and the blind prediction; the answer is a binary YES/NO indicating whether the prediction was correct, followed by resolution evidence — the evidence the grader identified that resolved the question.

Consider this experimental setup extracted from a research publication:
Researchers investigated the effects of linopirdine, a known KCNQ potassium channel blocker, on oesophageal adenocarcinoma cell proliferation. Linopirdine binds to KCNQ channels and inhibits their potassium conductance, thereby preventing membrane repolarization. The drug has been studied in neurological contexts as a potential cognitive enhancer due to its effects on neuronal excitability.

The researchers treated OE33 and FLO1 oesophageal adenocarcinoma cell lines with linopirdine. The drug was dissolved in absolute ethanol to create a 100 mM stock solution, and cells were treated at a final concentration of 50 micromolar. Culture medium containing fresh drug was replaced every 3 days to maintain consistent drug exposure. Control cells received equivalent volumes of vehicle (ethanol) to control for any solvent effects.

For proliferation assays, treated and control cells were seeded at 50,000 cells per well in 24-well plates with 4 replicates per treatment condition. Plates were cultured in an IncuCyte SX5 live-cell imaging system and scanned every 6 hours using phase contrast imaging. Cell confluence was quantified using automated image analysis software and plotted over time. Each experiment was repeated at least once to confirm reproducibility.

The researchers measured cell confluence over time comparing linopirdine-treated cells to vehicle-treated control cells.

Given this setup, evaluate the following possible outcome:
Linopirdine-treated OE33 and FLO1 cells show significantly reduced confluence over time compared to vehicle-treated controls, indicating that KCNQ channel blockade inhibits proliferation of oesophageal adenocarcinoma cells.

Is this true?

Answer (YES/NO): NO